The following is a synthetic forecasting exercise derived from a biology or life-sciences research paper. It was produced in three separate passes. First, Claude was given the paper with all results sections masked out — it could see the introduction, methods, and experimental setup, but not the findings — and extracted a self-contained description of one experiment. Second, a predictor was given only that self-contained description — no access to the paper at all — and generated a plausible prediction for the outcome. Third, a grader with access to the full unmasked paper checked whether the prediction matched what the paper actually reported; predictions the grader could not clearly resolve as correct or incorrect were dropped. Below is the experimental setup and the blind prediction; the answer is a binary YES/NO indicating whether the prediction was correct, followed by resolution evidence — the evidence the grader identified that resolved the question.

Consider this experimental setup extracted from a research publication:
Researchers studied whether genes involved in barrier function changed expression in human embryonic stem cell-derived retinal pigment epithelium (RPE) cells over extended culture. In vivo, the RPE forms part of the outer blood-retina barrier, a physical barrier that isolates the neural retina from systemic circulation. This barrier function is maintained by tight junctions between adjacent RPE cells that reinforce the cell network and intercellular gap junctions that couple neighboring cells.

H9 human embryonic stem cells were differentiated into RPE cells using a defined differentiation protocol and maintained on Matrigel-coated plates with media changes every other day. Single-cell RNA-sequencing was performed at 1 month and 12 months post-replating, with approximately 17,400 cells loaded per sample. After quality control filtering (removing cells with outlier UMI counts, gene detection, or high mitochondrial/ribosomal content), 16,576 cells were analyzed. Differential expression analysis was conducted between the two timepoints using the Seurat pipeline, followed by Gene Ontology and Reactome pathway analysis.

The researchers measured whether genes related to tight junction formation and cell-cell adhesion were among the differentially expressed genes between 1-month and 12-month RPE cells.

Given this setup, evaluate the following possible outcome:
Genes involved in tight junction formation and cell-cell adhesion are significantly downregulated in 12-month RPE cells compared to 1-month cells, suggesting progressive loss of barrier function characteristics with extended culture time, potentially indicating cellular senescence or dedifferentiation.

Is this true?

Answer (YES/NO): NO